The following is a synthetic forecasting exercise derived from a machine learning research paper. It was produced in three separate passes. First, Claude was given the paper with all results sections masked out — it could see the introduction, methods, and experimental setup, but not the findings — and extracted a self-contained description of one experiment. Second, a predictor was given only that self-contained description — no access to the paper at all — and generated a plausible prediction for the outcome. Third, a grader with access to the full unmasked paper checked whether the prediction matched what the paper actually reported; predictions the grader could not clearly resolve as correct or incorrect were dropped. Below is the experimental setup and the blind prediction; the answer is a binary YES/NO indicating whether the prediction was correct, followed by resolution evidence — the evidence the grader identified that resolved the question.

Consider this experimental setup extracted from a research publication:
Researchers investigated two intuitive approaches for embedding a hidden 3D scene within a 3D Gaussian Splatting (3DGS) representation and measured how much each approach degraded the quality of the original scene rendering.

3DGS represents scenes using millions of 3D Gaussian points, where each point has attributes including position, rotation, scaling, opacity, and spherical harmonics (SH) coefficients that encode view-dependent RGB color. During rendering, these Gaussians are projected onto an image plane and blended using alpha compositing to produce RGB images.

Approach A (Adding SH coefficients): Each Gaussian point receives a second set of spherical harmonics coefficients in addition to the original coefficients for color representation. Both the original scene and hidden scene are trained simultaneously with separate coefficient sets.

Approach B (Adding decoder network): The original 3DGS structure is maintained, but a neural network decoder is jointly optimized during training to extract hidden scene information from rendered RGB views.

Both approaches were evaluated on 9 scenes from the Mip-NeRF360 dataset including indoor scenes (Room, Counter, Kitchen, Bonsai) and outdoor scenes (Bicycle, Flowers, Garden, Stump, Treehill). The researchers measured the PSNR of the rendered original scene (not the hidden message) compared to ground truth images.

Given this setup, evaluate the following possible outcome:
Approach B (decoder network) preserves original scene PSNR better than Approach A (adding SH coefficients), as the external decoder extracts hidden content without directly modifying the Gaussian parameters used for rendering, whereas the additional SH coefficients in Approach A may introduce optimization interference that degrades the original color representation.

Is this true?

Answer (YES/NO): NO